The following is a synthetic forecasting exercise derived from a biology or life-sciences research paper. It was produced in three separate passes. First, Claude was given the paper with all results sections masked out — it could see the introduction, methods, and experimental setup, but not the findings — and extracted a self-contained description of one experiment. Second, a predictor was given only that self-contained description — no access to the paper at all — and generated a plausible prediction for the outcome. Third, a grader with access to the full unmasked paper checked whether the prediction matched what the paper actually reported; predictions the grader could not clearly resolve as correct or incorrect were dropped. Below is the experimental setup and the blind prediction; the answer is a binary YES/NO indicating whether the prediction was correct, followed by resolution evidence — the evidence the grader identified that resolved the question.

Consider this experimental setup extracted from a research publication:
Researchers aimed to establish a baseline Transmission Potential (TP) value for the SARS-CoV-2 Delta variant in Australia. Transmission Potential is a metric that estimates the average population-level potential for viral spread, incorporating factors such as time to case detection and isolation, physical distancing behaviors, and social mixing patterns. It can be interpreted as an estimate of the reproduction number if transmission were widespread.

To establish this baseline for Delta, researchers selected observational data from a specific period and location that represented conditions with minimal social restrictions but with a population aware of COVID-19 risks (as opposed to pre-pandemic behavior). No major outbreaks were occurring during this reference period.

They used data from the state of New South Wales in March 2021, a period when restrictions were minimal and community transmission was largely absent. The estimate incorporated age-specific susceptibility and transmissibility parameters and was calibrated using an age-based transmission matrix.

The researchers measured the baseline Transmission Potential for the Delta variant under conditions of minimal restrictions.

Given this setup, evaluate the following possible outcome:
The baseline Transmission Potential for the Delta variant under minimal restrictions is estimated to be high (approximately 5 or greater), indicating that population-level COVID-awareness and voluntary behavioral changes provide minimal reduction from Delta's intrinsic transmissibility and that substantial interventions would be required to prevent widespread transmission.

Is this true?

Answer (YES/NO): NO